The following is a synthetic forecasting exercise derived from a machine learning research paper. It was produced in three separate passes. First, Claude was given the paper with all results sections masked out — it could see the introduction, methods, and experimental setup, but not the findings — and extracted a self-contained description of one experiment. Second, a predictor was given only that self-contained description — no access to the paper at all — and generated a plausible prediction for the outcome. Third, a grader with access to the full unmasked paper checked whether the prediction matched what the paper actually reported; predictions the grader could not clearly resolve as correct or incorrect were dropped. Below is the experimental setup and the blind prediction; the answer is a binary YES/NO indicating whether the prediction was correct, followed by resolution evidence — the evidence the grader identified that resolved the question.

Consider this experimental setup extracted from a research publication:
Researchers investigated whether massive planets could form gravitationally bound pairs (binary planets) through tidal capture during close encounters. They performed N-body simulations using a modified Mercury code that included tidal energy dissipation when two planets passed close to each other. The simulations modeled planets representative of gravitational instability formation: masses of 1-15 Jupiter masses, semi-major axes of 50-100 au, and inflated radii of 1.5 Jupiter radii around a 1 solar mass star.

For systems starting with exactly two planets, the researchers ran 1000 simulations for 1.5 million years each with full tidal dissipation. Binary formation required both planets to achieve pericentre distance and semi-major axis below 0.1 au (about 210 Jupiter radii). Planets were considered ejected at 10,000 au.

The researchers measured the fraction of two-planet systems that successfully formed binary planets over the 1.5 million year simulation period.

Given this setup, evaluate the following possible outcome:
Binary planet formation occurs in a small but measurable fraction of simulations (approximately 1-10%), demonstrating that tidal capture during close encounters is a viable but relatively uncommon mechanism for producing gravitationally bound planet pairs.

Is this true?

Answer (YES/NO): NO